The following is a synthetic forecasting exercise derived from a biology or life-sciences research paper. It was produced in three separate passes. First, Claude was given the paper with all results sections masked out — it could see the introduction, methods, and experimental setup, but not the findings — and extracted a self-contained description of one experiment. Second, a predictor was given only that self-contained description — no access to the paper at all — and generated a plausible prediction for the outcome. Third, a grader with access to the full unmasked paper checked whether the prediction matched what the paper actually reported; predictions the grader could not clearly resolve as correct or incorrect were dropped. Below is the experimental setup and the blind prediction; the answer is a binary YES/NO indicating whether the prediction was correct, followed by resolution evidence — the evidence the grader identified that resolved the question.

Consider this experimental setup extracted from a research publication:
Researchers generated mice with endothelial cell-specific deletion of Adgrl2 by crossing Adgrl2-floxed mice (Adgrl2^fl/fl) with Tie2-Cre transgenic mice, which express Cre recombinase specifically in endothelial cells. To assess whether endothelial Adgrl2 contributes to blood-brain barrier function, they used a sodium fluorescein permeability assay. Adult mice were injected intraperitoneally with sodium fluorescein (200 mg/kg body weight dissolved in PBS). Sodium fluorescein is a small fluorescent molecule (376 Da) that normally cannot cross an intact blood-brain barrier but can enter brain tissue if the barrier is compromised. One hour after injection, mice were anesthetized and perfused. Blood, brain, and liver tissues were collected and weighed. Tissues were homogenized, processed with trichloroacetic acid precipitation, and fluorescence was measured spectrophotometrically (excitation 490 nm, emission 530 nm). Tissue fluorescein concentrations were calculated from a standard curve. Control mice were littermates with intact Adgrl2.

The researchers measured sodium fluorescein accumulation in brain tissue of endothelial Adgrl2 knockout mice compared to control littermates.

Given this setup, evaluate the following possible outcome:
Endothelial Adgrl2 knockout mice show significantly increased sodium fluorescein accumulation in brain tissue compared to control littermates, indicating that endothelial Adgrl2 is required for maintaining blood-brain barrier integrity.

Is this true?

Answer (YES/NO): YES